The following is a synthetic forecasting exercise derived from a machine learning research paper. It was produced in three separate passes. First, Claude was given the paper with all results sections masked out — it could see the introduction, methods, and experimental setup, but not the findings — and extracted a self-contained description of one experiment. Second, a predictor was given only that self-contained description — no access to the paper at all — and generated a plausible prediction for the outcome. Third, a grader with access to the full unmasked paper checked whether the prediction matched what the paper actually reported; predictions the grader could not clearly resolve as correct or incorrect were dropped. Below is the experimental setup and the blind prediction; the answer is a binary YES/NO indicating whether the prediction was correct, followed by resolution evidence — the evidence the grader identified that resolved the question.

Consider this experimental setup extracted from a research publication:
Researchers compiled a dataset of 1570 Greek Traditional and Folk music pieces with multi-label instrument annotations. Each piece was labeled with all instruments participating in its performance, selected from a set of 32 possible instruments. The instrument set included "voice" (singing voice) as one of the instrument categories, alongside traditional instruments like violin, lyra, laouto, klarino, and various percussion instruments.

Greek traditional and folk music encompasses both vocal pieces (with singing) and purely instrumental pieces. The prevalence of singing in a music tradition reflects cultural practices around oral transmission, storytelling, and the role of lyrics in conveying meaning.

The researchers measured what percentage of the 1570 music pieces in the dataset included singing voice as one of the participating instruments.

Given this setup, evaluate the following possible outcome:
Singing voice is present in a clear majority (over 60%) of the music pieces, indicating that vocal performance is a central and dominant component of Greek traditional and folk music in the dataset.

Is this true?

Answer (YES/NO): YES